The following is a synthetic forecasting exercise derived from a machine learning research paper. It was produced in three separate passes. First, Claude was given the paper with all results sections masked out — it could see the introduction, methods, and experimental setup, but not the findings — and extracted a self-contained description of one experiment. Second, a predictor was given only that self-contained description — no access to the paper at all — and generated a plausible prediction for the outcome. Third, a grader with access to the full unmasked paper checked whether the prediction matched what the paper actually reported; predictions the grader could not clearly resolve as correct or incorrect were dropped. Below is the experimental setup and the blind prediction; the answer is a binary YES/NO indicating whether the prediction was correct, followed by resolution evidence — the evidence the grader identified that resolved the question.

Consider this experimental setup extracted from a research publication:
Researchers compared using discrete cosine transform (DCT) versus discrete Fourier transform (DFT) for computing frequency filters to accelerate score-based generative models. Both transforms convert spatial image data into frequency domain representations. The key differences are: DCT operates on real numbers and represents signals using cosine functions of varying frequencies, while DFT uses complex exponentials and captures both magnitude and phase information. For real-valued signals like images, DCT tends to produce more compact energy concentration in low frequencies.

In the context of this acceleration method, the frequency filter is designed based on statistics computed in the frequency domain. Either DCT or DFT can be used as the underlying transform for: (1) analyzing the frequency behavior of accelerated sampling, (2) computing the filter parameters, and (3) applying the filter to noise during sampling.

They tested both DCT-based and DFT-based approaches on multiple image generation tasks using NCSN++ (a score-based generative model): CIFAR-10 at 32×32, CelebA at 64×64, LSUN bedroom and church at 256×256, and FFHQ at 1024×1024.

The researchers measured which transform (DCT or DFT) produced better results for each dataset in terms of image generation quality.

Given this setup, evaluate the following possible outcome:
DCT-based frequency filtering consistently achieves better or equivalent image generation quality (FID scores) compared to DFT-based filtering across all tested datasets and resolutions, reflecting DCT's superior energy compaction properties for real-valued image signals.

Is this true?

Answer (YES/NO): NO